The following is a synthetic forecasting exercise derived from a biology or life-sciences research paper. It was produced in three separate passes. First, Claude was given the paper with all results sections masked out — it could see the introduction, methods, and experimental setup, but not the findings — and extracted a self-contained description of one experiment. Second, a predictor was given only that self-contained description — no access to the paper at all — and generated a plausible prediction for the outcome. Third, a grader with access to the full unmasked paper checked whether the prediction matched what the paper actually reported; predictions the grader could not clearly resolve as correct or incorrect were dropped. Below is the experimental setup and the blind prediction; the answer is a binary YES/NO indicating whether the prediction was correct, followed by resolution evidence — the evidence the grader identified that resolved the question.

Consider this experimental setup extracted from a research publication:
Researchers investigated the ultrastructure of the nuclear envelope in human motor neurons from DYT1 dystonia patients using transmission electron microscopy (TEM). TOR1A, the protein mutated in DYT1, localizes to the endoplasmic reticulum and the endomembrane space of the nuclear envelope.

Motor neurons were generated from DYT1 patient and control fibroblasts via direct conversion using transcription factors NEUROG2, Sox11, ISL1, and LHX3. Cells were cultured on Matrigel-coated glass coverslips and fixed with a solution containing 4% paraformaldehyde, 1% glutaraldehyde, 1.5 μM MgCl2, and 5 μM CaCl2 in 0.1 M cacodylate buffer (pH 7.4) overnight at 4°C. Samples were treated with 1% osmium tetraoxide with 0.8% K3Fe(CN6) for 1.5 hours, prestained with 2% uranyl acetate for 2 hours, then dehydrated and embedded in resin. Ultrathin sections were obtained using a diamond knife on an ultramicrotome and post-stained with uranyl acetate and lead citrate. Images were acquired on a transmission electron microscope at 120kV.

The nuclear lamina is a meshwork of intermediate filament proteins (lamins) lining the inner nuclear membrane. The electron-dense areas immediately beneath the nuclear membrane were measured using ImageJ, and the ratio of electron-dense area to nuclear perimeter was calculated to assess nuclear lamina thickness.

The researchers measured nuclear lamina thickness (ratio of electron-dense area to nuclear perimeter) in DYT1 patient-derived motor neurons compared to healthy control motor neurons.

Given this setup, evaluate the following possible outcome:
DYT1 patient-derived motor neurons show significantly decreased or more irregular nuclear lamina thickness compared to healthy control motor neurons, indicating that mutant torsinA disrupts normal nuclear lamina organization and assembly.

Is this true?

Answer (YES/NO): NO